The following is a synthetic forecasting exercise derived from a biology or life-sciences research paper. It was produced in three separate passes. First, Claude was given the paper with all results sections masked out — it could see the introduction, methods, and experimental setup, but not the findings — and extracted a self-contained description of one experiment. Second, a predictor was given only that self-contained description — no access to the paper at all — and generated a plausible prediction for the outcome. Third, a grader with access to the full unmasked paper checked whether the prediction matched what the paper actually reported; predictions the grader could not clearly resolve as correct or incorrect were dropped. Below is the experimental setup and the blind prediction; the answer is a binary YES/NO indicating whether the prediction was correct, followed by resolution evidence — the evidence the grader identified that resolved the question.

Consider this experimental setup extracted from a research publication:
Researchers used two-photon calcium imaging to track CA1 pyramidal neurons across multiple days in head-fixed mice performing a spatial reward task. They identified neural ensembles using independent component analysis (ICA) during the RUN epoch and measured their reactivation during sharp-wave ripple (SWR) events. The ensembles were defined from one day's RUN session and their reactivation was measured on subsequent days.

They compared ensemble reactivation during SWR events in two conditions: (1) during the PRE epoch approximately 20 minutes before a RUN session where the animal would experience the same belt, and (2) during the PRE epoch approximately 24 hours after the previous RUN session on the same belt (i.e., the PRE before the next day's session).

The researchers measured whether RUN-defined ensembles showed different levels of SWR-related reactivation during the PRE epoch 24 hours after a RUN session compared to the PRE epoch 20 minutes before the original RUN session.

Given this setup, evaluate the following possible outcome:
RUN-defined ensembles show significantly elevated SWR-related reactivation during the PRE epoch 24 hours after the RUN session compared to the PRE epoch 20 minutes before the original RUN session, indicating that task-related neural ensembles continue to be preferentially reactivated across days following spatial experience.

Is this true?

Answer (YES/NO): YES